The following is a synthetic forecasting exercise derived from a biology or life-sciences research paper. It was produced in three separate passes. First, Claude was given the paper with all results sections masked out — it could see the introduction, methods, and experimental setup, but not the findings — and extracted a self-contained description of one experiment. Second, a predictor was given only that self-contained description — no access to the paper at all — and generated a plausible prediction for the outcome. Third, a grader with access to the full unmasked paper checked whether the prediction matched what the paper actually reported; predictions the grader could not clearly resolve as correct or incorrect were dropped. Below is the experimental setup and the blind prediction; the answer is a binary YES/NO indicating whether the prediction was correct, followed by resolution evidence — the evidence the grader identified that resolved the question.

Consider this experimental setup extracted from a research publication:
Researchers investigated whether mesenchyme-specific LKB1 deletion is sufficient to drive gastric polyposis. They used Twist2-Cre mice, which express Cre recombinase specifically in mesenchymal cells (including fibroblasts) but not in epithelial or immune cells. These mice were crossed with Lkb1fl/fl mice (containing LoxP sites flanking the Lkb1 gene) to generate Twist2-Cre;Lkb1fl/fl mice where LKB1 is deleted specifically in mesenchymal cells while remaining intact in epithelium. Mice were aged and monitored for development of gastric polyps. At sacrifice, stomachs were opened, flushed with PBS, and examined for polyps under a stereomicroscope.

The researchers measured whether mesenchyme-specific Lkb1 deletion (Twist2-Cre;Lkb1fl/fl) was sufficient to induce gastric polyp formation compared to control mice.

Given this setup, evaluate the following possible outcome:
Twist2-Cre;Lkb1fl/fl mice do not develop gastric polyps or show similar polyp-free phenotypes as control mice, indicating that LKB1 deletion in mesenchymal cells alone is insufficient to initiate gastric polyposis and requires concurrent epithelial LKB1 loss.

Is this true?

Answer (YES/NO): NO